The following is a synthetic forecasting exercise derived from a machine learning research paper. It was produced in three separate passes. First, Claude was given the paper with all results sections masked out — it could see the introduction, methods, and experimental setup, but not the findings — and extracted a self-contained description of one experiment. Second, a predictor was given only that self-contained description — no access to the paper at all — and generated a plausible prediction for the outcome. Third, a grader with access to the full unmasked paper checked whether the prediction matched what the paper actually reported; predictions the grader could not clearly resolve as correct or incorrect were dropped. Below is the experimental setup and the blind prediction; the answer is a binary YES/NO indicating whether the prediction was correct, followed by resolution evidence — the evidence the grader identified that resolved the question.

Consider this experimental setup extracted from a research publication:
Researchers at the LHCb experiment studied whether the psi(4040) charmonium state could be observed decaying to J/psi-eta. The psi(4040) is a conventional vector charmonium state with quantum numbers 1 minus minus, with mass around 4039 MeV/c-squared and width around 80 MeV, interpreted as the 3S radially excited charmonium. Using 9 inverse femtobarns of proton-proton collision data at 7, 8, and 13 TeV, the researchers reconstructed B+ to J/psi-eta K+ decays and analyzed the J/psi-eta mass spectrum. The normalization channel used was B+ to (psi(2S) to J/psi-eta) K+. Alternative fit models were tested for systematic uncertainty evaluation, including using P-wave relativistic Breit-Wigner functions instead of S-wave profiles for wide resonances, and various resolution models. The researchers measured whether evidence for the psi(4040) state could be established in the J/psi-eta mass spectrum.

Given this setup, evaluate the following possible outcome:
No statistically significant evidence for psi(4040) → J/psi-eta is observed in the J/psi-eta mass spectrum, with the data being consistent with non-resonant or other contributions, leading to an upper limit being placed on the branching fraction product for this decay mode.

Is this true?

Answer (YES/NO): NO